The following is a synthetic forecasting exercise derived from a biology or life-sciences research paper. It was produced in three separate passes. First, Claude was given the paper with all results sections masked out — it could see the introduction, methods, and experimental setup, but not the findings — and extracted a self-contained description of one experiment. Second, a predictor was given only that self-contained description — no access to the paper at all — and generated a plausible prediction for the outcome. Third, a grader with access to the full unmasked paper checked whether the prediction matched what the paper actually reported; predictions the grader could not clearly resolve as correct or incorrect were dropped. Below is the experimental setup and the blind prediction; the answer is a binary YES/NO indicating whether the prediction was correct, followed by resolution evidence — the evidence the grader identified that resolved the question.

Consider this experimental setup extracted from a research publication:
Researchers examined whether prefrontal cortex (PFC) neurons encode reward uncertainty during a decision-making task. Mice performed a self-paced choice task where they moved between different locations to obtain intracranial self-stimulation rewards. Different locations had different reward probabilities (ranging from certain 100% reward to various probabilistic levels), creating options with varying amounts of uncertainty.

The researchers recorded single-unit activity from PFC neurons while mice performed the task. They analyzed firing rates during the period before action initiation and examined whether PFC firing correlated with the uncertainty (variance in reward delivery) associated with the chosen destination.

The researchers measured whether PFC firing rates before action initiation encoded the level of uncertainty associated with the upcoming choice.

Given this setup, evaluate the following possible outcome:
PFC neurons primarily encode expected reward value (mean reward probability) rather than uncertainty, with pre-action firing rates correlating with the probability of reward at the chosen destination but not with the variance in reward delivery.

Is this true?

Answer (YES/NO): NO